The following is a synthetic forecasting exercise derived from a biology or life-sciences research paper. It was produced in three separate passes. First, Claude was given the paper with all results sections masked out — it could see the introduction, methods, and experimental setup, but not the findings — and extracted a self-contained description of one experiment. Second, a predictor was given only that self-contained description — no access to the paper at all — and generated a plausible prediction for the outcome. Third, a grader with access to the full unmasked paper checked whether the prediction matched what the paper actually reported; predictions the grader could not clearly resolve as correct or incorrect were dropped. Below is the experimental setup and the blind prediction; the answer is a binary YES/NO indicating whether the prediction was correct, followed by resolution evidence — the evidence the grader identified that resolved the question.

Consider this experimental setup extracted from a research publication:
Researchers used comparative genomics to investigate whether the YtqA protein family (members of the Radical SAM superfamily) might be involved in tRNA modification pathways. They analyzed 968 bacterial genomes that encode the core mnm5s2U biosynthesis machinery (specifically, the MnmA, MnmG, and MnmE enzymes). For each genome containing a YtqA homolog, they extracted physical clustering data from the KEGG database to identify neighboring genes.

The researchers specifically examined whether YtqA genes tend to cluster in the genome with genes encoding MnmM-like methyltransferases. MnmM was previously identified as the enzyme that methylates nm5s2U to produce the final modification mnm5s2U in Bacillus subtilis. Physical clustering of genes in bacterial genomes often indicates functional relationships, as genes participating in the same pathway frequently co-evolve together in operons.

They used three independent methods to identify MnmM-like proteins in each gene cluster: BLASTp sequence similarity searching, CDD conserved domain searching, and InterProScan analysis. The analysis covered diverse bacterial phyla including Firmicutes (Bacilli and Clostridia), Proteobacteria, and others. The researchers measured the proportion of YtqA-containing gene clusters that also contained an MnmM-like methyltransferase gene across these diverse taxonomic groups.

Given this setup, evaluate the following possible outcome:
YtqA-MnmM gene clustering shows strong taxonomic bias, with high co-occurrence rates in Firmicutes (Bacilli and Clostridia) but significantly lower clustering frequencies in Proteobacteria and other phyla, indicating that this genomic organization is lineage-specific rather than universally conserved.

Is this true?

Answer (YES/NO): NO